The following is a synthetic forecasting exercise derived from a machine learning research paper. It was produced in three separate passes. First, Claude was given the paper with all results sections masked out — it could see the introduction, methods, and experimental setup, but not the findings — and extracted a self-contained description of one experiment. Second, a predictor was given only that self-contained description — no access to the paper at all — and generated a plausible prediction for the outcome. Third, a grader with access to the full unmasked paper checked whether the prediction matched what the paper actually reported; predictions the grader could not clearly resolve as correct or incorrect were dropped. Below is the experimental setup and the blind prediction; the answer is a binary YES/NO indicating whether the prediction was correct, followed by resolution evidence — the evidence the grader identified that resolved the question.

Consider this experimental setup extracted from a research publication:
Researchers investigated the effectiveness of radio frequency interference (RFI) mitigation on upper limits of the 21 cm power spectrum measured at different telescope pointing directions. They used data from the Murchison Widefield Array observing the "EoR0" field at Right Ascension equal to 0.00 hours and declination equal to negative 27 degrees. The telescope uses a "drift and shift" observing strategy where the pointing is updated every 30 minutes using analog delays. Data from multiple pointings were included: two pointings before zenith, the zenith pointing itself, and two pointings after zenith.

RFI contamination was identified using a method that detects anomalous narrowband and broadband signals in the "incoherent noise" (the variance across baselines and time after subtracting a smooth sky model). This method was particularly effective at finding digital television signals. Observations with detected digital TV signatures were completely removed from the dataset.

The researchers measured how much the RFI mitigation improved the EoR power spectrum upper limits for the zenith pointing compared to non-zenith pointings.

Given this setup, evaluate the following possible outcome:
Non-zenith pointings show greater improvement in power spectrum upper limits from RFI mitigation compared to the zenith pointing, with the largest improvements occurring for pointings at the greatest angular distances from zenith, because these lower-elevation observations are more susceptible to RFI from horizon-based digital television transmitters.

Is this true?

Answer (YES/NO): NO